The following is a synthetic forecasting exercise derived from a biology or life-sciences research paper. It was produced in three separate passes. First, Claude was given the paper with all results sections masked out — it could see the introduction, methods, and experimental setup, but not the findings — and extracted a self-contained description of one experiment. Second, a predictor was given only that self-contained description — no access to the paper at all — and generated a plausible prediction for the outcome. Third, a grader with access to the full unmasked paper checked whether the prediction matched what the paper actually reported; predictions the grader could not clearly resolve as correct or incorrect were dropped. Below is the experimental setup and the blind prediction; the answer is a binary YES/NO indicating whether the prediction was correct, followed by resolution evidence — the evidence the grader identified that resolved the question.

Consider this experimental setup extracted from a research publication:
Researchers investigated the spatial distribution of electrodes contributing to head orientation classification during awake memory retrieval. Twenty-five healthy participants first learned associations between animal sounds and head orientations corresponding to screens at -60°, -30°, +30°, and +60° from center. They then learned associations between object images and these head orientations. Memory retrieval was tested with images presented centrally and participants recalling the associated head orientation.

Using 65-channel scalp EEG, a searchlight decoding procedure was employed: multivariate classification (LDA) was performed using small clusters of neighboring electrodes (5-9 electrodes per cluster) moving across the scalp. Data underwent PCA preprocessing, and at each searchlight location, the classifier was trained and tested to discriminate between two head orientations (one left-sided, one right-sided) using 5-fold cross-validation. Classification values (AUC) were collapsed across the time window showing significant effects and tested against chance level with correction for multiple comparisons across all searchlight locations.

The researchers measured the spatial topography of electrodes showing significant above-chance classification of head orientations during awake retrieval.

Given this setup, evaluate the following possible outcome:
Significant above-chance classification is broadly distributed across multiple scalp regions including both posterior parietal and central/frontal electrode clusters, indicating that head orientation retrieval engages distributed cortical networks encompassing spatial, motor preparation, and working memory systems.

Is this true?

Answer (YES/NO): NO